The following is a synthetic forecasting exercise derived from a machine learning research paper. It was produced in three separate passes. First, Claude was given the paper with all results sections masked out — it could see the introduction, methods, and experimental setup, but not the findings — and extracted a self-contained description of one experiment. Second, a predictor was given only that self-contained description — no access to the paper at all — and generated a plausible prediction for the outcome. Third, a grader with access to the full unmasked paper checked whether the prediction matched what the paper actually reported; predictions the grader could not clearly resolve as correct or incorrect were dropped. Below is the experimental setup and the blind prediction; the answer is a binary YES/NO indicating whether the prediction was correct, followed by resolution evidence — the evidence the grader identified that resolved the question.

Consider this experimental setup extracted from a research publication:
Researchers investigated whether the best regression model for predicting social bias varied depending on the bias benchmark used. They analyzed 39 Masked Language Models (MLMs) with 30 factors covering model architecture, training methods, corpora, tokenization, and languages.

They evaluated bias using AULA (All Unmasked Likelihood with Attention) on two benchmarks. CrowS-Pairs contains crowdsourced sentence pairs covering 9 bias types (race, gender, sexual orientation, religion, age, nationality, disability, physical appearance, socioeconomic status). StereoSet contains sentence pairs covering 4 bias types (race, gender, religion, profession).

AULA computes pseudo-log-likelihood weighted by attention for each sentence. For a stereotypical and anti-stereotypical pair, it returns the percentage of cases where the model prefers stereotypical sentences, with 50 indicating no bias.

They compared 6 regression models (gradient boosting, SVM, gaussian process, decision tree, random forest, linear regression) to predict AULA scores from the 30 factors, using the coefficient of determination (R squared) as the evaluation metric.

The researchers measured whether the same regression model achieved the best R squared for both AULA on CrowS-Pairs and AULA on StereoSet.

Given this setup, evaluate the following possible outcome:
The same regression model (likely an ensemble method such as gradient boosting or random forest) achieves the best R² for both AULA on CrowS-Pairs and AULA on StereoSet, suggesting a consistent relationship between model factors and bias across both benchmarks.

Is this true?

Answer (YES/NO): NO